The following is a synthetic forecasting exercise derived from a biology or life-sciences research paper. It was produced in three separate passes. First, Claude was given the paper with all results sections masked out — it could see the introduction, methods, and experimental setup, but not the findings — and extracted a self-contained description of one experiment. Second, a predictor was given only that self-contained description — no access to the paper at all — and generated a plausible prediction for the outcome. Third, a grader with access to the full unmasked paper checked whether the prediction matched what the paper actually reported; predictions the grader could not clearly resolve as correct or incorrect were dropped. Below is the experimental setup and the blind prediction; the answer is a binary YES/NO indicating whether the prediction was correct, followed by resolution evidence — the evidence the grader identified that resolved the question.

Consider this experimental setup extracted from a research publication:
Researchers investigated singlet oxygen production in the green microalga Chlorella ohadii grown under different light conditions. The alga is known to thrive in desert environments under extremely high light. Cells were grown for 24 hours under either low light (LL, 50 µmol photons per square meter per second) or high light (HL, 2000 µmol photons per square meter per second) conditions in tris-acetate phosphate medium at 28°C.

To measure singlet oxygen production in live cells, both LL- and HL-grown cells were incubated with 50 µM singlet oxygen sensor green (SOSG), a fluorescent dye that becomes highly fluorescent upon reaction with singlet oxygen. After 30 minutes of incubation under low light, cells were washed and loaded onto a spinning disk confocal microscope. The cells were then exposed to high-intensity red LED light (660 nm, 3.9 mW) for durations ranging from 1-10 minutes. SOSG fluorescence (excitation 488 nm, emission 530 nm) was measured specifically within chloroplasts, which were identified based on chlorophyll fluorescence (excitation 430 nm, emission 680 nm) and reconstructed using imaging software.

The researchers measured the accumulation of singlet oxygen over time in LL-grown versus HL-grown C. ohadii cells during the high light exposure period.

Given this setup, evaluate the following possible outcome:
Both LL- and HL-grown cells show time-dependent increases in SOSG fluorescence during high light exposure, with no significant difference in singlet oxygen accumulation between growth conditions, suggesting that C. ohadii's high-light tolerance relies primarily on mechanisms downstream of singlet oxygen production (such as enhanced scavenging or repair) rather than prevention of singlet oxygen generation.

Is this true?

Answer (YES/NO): NO